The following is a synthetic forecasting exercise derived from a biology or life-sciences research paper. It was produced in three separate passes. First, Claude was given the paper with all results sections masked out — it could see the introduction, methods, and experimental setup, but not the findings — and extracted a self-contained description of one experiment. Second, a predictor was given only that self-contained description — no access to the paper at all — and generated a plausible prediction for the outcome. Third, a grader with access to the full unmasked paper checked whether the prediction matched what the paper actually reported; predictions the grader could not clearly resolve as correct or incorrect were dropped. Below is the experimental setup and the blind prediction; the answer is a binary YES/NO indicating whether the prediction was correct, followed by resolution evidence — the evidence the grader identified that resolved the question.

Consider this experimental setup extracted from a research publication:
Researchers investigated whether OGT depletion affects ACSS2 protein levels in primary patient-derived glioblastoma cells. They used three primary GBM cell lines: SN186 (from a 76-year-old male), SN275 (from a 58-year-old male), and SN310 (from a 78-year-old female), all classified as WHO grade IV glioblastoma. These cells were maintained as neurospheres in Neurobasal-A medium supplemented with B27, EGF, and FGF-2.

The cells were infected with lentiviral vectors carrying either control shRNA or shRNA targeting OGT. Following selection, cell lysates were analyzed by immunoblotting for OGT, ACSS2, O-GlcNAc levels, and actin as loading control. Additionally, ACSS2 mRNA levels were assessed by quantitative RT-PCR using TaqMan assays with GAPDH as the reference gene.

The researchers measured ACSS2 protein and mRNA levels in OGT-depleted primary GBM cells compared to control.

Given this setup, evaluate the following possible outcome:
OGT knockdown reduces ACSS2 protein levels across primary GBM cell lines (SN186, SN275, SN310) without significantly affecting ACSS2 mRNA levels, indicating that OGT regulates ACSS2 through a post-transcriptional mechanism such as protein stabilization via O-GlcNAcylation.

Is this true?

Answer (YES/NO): NO